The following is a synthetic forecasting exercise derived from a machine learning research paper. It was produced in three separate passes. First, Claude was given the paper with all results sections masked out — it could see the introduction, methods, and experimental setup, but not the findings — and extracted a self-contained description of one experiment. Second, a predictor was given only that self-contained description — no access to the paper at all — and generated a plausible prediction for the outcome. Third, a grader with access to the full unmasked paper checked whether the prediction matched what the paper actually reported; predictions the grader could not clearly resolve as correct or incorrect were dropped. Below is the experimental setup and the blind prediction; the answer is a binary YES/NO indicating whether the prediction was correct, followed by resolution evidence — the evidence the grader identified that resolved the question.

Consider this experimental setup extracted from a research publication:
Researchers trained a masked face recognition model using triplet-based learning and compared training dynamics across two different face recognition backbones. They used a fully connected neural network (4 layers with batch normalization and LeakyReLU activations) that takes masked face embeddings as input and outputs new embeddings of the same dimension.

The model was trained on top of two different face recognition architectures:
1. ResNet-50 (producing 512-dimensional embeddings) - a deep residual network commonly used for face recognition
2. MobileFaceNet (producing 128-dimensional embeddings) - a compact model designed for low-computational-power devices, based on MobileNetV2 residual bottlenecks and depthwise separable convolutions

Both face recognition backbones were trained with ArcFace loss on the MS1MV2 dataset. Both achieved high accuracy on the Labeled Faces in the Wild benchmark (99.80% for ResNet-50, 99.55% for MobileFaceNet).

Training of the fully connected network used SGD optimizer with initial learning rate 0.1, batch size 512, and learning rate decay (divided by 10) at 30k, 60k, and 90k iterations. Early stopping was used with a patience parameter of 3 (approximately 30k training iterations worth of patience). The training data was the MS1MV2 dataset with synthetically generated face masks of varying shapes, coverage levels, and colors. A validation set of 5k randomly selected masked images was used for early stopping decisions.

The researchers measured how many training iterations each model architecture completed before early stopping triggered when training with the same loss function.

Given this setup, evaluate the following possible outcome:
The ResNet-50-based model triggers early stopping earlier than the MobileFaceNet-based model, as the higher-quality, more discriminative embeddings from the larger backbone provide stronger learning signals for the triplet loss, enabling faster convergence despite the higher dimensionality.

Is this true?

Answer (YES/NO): NO